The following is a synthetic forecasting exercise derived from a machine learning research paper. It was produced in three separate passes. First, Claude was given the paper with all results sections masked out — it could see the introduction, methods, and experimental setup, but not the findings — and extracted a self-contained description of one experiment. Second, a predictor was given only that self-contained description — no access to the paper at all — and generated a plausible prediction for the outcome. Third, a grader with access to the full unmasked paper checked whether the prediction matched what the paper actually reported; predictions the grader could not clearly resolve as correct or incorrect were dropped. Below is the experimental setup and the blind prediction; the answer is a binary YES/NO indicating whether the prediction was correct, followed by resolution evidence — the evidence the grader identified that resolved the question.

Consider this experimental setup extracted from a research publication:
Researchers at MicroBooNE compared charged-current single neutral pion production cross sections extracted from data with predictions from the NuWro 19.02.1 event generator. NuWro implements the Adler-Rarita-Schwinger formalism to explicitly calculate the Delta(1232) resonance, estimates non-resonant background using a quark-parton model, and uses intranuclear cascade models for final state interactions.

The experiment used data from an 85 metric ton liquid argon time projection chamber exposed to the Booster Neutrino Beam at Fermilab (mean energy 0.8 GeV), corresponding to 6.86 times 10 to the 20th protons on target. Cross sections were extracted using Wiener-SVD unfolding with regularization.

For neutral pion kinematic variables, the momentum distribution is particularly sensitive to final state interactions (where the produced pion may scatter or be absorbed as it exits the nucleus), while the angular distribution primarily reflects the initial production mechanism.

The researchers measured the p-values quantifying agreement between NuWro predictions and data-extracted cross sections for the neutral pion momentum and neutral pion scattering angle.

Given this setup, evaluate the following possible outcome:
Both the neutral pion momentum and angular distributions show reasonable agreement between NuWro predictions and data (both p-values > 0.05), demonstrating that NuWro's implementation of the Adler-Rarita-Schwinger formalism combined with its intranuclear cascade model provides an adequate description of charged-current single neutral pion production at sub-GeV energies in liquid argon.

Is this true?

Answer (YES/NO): NO